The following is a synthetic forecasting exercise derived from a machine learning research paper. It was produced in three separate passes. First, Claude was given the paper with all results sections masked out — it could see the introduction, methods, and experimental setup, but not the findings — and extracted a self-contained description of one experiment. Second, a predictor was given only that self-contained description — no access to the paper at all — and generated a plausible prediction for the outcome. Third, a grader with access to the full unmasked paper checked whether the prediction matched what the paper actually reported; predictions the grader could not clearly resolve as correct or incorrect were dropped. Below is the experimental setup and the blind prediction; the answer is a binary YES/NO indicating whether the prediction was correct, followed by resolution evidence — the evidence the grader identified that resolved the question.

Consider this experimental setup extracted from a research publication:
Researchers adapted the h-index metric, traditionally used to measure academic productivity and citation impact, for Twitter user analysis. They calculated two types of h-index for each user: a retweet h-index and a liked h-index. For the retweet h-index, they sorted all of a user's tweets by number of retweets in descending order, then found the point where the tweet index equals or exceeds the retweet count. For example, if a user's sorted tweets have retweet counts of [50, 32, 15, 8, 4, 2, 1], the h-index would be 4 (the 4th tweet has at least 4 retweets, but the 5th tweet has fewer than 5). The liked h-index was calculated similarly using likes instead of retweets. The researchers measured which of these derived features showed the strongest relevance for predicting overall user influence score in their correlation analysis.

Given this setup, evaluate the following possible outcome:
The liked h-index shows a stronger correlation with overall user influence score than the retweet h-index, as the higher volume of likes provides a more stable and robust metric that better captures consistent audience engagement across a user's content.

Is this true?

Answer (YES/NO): YES